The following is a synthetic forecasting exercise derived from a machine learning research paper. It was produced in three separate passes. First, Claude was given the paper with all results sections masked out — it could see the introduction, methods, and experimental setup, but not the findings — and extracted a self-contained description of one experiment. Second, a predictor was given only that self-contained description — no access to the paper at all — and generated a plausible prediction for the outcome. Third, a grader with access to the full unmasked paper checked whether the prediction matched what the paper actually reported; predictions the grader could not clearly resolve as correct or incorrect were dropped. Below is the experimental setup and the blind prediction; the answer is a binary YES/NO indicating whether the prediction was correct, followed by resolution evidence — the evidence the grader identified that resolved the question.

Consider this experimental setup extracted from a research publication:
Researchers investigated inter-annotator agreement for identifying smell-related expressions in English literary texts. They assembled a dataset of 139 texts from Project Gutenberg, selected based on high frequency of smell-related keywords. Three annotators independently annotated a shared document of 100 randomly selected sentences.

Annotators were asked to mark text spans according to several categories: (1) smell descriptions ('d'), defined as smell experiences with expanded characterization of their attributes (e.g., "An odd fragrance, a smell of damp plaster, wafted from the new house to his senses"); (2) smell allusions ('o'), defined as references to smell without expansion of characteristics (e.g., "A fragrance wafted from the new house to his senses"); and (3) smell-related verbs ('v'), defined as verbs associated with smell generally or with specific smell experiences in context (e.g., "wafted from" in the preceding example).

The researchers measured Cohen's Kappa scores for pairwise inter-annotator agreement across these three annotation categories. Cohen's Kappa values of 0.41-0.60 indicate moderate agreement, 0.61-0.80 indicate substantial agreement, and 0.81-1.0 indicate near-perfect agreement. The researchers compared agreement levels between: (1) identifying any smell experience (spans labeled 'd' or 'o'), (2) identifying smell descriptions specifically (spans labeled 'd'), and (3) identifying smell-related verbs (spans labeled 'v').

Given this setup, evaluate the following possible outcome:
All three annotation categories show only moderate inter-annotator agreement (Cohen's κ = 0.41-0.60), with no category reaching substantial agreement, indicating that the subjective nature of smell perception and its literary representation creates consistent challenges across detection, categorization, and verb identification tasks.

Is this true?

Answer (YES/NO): NO